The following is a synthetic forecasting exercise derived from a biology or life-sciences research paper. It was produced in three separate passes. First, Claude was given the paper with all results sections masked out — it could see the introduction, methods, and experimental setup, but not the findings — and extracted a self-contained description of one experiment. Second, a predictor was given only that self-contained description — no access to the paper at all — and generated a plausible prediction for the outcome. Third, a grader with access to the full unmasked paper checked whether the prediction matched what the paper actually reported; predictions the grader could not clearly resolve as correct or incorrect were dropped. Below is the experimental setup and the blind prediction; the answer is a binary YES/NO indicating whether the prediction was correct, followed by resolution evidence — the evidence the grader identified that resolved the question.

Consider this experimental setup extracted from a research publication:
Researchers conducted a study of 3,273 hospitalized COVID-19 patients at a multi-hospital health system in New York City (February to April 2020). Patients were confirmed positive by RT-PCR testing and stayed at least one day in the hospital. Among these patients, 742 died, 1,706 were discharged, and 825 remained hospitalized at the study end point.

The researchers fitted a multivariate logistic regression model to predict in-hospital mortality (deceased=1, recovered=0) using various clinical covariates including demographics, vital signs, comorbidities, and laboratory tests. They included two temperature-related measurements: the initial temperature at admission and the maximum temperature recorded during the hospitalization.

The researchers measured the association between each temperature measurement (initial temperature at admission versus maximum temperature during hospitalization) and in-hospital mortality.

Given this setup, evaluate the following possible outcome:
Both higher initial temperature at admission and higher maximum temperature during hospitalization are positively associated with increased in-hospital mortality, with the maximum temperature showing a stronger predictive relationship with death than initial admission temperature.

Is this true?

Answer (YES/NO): NO